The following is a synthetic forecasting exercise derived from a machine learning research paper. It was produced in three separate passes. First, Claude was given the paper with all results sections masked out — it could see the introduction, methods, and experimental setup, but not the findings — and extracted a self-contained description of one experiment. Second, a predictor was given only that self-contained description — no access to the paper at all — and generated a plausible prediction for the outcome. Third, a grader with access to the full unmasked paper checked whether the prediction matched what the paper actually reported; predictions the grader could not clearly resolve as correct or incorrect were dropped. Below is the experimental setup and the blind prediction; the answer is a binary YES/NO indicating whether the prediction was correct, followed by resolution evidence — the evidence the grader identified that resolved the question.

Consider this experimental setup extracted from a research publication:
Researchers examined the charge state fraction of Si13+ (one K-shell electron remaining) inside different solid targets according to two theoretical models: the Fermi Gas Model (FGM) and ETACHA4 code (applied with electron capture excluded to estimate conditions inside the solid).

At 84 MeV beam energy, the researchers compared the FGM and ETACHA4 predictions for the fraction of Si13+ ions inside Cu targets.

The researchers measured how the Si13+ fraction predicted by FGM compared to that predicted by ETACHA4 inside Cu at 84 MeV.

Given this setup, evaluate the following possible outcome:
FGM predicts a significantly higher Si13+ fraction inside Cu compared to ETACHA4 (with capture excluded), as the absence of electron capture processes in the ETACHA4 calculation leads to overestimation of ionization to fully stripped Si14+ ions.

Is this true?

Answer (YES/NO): NO